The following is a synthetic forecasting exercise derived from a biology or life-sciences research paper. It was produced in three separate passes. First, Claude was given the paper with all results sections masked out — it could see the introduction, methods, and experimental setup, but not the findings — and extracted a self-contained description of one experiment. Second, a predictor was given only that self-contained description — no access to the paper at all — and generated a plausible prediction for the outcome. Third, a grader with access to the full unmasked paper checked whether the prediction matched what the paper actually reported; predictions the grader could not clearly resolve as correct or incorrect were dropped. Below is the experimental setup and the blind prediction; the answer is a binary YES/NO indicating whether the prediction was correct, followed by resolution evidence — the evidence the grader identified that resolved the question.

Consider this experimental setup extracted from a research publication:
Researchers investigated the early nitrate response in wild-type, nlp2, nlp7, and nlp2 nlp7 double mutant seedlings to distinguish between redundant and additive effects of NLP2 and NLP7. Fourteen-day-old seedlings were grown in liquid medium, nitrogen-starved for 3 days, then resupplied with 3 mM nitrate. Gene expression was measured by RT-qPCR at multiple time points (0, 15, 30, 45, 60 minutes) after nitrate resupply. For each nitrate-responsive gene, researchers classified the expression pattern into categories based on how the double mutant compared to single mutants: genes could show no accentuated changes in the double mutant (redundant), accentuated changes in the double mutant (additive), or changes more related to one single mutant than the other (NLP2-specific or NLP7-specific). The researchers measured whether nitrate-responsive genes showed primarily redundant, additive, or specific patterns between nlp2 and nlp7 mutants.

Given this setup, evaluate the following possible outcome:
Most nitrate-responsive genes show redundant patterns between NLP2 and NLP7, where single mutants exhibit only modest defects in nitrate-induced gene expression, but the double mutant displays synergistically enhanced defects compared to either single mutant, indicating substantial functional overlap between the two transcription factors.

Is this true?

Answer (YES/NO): NO